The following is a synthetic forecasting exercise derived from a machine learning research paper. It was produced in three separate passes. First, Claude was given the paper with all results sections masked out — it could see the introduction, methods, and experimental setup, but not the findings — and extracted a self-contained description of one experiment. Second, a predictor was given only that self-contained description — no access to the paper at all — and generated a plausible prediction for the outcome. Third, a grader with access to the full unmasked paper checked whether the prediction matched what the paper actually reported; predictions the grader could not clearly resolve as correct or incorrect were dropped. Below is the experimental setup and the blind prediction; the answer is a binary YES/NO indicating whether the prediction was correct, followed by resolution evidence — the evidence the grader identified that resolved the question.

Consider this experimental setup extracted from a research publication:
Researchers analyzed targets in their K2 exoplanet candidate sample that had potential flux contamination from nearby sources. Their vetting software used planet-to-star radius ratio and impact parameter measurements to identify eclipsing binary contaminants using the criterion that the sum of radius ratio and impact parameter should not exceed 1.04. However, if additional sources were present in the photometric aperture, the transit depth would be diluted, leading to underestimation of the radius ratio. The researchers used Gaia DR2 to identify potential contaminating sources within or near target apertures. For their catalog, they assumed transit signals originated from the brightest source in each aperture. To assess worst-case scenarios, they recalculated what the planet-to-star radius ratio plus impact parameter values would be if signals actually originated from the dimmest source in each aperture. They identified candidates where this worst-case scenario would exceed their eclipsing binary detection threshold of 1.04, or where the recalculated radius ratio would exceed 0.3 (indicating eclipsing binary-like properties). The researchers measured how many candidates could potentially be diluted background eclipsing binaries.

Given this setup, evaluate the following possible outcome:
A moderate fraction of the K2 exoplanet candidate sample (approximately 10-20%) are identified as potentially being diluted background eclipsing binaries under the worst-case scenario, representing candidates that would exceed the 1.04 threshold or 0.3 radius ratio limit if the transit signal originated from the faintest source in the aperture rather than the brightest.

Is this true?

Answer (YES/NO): NO